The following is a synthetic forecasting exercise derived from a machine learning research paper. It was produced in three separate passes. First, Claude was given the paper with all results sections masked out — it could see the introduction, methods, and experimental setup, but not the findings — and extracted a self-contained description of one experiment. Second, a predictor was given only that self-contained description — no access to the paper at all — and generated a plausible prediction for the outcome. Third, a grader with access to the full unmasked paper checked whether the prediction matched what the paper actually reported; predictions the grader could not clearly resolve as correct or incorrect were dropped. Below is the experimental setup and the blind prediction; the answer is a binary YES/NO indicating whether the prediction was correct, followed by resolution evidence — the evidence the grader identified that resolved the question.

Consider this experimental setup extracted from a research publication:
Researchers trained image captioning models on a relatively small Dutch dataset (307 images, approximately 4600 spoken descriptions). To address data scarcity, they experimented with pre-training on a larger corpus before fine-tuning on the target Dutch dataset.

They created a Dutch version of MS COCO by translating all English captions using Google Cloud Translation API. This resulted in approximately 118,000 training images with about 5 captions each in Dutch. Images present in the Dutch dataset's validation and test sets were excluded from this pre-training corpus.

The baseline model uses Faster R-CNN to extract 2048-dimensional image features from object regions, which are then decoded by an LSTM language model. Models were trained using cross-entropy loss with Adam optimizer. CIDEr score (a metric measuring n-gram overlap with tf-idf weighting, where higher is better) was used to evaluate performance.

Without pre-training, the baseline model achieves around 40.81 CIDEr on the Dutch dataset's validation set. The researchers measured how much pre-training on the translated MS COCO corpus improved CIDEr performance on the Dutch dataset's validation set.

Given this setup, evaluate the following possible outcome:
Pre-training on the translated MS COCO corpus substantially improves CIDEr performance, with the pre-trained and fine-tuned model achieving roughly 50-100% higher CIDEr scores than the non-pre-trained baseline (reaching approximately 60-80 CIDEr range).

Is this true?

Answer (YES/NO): YES